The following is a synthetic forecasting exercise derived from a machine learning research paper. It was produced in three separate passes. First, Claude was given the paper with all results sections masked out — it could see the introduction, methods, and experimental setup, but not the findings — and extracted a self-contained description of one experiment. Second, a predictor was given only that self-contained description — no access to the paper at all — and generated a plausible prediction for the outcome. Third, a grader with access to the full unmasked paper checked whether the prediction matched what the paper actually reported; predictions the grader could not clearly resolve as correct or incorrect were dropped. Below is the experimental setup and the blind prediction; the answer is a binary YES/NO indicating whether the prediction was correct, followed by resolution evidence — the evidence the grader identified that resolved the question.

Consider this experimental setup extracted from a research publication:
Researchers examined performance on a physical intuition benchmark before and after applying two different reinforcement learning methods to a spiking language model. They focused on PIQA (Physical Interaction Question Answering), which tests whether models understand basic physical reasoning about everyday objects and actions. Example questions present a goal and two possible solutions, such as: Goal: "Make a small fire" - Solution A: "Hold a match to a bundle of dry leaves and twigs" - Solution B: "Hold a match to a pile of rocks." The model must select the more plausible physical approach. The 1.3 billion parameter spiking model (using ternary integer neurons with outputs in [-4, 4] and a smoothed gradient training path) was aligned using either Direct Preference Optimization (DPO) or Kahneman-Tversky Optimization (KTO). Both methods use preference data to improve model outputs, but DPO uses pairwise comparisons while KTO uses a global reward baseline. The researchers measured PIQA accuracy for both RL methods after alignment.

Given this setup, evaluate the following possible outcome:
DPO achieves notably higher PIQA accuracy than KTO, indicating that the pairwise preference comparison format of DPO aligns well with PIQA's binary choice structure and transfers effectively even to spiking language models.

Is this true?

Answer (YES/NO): NO